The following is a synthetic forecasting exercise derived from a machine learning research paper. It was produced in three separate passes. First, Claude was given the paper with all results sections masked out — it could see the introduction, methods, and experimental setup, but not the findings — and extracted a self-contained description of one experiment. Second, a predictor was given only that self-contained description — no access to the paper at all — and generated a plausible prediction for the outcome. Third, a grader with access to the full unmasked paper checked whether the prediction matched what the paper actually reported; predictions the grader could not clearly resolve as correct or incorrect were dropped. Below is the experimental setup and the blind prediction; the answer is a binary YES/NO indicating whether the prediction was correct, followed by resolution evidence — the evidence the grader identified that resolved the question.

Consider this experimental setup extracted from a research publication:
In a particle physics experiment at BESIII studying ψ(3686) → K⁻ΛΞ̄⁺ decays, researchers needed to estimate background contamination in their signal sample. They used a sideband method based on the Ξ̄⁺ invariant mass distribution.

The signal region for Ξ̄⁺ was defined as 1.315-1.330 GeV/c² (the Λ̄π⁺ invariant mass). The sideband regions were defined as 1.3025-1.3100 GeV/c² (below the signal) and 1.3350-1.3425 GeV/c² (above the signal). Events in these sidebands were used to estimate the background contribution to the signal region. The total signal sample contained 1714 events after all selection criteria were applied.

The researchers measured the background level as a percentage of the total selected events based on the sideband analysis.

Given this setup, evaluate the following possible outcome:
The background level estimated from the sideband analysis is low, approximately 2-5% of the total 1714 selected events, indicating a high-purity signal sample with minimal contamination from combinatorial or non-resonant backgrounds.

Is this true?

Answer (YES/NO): NO